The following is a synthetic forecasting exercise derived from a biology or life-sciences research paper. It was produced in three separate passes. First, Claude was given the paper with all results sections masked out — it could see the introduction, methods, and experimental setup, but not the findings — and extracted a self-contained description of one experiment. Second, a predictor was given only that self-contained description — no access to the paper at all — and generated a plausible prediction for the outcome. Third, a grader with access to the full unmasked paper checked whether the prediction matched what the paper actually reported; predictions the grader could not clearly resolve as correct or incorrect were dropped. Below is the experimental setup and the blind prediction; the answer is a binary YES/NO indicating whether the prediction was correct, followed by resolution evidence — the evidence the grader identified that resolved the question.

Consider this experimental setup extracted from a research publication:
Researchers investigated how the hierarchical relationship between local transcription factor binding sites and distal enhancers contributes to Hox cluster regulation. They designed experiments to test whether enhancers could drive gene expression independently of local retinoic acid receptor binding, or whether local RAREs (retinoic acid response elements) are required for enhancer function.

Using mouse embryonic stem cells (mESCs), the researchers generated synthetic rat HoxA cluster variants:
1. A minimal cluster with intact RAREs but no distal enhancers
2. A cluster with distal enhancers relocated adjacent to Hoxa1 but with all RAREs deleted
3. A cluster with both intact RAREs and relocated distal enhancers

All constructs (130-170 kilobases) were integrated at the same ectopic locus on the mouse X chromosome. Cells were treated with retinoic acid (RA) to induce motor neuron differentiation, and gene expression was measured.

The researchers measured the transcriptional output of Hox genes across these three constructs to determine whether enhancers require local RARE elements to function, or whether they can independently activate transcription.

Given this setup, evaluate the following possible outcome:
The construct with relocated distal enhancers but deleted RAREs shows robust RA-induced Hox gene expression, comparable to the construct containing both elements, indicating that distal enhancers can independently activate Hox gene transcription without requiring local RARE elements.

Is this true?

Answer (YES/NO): NO